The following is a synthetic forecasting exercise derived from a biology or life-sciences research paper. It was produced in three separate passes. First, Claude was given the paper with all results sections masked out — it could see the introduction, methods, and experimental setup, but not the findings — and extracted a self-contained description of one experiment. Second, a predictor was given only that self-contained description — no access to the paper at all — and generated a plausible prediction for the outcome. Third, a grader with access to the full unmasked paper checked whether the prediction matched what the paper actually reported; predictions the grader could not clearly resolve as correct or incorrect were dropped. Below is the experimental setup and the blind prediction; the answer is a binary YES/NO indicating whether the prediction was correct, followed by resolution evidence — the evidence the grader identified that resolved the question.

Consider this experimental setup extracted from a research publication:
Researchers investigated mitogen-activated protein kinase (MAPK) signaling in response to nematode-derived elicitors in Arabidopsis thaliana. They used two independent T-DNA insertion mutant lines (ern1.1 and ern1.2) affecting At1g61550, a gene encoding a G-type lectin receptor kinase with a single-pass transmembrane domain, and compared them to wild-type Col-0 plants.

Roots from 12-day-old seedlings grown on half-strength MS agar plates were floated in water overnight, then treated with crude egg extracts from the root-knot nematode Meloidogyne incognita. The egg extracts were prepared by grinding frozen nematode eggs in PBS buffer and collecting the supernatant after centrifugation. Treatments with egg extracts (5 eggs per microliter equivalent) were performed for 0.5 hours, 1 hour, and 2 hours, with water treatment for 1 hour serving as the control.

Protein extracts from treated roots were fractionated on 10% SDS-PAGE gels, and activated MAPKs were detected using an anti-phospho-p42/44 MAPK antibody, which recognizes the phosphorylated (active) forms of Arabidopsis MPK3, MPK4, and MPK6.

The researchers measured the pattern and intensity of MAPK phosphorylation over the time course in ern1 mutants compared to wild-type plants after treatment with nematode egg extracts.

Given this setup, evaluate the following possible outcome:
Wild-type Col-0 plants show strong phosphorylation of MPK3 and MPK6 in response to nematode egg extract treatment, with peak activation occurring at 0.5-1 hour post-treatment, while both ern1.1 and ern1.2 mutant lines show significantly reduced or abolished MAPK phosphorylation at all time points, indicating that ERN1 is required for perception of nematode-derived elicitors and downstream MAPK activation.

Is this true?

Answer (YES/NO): NO